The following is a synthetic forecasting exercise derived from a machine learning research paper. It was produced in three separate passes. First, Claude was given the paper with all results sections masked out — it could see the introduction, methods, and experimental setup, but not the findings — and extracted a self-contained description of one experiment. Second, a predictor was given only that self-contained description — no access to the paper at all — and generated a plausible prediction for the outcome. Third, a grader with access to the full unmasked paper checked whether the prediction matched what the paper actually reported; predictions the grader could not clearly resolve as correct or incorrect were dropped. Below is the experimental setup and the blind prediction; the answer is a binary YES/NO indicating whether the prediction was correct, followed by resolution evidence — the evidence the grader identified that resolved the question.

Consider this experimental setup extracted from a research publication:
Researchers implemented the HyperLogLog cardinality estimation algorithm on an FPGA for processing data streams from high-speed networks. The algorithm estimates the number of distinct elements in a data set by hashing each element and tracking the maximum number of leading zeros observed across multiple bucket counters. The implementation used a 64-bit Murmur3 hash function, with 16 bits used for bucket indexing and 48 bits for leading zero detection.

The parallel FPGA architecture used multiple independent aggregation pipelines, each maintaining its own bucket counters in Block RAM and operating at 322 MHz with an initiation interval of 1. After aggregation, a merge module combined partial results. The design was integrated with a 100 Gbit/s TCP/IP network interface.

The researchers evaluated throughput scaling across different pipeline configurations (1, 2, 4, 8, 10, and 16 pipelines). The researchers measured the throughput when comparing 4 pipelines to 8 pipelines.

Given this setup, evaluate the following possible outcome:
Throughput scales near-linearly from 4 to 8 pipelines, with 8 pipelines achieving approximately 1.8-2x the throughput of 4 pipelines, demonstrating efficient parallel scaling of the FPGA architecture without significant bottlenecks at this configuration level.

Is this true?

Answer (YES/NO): NO